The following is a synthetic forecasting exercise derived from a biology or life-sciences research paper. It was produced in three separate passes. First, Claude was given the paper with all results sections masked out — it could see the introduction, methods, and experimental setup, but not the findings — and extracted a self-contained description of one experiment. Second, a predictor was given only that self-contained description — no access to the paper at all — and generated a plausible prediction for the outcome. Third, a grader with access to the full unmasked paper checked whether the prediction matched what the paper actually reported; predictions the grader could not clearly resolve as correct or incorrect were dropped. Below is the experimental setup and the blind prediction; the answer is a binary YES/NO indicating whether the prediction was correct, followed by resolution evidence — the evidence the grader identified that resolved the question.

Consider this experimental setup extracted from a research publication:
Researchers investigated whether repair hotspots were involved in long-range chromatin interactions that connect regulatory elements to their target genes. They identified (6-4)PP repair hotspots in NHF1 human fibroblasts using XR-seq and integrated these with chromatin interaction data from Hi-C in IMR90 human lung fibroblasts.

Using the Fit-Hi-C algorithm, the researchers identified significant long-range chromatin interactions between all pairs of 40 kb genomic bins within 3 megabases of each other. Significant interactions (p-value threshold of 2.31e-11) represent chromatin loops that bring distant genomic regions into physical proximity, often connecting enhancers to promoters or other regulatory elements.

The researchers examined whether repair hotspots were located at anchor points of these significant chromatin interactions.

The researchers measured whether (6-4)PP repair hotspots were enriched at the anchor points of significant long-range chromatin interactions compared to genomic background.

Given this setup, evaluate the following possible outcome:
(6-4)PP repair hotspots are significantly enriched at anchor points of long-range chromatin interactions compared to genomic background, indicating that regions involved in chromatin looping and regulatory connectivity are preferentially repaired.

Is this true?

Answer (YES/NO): YES